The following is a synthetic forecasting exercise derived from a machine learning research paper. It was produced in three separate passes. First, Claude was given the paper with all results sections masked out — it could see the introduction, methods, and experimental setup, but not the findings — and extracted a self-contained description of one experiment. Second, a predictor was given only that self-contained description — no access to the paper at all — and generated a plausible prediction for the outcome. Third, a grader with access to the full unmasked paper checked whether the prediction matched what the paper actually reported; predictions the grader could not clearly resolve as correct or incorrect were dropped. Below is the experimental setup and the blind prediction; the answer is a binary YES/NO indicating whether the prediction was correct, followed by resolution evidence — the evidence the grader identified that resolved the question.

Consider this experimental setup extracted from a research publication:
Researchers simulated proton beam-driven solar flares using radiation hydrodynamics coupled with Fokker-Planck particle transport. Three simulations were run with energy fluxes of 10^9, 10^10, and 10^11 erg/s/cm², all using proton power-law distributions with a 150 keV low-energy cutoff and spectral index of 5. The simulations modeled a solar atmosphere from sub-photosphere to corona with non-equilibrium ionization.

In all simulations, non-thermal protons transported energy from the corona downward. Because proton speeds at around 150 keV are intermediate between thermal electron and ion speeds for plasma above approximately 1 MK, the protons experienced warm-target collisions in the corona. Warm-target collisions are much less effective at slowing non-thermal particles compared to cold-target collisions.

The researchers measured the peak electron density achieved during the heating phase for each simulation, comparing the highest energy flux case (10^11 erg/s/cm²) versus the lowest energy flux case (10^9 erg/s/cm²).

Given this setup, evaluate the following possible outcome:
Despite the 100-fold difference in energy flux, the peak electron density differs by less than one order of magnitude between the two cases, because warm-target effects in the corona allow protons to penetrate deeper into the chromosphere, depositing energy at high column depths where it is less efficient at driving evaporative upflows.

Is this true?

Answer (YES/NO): NO